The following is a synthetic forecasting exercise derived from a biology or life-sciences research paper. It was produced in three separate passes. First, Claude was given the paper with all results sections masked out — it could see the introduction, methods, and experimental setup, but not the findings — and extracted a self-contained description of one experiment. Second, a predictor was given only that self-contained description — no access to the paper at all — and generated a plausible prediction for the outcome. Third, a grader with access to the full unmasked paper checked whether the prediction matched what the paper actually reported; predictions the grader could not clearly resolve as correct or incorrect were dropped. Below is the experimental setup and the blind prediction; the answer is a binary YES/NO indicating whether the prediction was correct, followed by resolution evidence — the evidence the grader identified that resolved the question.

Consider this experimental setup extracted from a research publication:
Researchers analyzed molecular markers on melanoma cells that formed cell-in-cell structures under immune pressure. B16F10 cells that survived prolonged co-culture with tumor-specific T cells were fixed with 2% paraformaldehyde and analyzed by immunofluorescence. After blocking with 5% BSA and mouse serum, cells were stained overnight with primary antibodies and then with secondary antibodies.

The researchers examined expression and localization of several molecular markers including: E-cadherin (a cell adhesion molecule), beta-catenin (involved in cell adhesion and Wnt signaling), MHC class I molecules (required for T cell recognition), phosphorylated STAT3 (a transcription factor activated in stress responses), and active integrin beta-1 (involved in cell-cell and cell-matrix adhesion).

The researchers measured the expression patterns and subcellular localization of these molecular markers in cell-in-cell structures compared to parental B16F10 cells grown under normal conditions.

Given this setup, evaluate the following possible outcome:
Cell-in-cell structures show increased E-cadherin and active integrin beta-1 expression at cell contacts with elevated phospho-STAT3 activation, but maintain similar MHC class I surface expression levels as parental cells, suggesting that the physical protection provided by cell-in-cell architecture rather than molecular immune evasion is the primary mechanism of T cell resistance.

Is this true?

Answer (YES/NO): NO